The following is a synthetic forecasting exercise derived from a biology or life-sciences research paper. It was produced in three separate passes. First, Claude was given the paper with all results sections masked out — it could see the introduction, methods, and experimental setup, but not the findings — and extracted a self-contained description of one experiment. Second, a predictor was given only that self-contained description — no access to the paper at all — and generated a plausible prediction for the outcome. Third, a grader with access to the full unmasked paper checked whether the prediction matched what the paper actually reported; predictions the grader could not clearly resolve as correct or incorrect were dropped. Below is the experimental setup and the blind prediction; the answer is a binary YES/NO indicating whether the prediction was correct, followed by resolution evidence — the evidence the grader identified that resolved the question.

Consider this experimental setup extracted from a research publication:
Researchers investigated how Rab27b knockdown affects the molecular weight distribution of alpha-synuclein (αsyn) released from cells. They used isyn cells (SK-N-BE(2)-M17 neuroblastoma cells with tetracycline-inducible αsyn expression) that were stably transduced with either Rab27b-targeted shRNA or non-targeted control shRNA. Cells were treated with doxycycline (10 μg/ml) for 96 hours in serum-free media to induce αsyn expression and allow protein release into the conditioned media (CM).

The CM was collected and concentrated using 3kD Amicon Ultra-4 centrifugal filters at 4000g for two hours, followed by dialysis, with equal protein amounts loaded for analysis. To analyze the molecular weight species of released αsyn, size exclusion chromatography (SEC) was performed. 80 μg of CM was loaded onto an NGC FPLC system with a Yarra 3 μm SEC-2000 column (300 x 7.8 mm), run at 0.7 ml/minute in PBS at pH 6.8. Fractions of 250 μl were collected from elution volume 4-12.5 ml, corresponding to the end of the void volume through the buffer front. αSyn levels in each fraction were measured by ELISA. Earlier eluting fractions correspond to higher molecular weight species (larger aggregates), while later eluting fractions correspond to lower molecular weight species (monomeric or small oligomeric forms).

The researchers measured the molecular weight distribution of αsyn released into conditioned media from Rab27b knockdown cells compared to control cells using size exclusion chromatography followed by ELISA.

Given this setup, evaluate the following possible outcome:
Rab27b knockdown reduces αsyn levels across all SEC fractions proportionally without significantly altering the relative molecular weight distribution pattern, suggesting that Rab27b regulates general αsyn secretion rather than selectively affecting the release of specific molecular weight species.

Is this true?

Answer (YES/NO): NO